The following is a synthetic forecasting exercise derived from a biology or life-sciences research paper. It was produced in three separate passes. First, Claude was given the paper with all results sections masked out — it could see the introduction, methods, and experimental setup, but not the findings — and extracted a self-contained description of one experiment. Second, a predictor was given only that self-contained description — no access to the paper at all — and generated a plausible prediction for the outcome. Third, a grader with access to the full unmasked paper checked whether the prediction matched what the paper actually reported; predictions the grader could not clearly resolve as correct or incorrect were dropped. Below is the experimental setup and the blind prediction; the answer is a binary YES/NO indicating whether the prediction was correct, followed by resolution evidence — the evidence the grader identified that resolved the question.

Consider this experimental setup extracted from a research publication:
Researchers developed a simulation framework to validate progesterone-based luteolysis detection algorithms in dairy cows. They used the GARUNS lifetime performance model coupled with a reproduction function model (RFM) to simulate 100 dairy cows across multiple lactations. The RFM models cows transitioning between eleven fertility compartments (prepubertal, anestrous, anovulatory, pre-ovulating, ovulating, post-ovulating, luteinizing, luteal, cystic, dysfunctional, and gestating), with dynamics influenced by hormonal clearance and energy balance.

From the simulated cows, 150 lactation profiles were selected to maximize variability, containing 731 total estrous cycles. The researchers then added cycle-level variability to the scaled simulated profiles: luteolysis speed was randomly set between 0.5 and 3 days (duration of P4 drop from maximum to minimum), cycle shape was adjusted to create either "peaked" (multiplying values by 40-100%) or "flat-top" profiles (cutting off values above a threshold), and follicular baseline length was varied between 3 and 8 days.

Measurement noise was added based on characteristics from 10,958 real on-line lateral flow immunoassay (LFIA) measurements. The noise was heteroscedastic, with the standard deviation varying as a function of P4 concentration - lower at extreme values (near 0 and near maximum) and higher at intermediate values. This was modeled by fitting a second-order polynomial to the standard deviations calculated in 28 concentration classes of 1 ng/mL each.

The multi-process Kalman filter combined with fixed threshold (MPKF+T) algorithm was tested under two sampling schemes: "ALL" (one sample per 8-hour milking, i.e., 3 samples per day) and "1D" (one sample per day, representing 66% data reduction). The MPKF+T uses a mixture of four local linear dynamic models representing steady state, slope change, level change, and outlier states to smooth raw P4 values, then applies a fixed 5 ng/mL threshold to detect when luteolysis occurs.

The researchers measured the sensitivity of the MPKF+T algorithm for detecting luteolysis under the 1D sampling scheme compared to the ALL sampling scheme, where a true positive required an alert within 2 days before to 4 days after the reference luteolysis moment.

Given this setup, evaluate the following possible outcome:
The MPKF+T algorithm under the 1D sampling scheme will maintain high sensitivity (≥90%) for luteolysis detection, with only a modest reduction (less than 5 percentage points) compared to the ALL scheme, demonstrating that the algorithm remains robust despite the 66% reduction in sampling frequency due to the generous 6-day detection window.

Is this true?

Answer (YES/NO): YES